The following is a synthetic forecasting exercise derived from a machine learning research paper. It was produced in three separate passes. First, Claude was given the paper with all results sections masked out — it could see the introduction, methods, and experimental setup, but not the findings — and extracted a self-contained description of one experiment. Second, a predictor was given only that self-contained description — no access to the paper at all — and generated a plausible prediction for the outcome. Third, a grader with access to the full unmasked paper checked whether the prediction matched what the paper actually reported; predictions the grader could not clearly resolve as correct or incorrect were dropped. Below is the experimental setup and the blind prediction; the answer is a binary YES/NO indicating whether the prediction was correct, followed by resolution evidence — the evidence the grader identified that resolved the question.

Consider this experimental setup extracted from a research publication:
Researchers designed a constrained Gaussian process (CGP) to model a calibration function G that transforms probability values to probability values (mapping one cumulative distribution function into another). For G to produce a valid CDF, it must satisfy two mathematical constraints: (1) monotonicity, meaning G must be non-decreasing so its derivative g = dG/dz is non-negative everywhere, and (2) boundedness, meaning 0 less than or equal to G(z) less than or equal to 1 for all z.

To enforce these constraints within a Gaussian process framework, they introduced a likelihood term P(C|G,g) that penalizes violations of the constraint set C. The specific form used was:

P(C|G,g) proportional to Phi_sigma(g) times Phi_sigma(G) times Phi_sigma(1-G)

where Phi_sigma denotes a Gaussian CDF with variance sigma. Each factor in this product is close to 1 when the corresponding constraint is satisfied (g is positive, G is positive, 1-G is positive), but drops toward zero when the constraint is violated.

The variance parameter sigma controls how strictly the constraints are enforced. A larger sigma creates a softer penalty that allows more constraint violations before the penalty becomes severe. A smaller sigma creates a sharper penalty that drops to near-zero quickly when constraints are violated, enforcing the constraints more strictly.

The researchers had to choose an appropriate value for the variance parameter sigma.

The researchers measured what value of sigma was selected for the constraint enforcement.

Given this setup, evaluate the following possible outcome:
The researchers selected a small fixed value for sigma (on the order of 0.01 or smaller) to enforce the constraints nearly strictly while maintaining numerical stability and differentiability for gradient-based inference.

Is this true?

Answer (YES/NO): YES